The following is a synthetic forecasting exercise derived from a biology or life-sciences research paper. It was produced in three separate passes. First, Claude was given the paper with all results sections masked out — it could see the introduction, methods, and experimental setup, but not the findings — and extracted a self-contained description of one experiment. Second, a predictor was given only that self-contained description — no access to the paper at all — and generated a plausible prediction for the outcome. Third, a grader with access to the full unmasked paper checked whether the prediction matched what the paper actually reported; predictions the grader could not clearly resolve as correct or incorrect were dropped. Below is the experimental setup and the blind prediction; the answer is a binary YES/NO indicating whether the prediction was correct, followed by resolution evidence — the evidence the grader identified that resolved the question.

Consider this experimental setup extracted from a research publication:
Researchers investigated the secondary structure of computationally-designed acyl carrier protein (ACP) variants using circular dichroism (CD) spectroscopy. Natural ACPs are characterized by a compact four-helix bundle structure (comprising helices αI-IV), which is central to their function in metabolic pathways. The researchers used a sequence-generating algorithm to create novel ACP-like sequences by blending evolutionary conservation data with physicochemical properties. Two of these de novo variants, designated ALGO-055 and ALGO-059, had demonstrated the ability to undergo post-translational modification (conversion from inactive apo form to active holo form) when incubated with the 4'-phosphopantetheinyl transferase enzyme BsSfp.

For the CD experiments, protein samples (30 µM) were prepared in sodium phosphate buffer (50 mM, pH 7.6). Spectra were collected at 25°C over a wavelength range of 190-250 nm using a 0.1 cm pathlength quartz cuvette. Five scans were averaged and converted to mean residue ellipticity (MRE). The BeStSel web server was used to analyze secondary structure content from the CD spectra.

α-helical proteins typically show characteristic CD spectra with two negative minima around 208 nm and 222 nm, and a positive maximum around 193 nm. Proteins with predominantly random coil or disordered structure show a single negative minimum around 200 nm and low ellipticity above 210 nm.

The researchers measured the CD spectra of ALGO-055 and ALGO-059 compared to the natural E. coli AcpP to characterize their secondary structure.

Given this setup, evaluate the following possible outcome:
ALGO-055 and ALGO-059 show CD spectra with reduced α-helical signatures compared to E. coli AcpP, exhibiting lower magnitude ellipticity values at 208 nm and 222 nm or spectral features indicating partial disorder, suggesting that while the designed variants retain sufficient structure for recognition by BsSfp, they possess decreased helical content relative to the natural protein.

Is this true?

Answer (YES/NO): NO